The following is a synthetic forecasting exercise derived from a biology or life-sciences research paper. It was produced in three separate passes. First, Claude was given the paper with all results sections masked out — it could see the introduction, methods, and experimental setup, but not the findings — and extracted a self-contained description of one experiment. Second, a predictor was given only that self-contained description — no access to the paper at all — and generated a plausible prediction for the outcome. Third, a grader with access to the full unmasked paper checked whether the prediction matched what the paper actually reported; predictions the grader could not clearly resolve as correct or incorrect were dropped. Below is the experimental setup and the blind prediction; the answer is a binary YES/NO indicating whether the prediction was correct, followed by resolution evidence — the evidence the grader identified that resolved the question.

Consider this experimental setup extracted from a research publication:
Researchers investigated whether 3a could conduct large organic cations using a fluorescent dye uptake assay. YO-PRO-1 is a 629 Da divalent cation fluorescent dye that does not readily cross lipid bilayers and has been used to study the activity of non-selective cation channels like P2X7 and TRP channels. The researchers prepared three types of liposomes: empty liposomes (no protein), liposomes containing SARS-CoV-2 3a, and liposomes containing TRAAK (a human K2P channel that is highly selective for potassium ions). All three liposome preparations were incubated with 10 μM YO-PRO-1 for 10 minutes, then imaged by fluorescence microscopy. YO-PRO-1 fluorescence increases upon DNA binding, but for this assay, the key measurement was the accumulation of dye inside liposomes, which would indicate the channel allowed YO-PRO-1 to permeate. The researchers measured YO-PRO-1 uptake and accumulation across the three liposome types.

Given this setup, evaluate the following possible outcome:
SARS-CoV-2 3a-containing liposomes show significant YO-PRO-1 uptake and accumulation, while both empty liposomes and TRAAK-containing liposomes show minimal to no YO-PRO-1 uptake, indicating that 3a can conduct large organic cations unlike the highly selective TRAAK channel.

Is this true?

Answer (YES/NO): YES